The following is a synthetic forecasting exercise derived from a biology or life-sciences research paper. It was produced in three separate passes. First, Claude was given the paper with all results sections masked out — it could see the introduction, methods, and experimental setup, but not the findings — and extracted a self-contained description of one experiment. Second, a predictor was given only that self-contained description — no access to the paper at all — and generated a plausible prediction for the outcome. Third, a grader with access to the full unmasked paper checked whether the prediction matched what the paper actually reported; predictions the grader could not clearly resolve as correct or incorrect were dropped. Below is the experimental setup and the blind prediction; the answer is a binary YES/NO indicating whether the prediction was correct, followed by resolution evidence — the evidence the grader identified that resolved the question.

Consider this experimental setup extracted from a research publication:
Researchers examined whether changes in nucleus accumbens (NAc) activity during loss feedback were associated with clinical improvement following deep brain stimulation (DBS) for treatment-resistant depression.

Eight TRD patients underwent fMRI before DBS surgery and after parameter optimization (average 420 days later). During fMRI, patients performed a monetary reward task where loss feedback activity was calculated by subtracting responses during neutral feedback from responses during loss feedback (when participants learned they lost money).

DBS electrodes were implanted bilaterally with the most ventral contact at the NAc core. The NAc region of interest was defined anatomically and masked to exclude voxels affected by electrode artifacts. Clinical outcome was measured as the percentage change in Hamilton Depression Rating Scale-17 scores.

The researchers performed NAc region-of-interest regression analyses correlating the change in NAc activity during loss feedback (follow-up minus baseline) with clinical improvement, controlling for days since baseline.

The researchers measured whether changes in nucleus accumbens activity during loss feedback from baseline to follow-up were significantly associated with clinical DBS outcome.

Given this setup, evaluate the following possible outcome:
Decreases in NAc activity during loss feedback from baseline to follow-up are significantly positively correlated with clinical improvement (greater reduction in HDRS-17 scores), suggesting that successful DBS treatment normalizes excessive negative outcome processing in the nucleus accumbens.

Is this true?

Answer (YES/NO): NO